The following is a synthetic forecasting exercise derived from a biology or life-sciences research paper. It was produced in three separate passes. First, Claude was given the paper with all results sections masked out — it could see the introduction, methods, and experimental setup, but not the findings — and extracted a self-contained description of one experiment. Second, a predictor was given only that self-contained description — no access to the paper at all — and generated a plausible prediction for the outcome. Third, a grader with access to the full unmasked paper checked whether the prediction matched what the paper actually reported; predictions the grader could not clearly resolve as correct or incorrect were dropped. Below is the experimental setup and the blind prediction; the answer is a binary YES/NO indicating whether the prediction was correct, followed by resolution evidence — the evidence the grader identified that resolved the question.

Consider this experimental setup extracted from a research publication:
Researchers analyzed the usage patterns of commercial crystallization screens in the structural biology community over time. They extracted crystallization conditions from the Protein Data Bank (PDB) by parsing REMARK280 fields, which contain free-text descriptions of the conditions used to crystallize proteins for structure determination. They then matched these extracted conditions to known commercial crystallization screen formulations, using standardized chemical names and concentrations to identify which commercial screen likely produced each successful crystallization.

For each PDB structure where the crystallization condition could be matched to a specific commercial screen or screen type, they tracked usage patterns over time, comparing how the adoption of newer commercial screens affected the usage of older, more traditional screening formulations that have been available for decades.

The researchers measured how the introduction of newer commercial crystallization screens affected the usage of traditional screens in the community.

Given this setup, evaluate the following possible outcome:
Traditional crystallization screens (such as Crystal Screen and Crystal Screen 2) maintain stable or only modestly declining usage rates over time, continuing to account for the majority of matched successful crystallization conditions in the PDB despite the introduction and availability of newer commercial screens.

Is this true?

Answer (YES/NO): YES